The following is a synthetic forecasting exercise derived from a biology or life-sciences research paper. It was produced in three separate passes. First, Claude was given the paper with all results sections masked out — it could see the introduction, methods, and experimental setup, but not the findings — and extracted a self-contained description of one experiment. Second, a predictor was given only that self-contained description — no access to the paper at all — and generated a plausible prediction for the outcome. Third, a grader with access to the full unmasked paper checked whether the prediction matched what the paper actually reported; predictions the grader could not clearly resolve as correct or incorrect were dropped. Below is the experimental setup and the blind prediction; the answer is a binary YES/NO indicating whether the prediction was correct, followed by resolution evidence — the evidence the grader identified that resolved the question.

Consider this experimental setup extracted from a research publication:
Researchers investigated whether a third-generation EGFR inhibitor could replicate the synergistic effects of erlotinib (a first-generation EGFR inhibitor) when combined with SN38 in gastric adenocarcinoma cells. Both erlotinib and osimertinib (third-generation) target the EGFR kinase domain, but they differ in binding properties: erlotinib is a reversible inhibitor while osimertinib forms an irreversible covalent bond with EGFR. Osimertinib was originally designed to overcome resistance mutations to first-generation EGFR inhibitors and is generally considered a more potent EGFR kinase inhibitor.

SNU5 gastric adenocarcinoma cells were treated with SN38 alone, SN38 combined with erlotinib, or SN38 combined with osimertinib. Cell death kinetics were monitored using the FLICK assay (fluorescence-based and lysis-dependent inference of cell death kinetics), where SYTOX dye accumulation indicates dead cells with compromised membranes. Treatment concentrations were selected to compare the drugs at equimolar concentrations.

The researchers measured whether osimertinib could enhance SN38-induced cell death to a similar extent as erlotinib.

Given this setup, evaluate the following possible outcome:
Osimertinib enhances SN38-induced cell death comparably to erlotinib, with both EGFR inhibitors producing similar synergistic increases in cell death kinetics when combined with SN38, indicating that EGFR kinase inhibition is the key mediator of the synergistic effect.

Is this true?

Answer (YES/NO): NO